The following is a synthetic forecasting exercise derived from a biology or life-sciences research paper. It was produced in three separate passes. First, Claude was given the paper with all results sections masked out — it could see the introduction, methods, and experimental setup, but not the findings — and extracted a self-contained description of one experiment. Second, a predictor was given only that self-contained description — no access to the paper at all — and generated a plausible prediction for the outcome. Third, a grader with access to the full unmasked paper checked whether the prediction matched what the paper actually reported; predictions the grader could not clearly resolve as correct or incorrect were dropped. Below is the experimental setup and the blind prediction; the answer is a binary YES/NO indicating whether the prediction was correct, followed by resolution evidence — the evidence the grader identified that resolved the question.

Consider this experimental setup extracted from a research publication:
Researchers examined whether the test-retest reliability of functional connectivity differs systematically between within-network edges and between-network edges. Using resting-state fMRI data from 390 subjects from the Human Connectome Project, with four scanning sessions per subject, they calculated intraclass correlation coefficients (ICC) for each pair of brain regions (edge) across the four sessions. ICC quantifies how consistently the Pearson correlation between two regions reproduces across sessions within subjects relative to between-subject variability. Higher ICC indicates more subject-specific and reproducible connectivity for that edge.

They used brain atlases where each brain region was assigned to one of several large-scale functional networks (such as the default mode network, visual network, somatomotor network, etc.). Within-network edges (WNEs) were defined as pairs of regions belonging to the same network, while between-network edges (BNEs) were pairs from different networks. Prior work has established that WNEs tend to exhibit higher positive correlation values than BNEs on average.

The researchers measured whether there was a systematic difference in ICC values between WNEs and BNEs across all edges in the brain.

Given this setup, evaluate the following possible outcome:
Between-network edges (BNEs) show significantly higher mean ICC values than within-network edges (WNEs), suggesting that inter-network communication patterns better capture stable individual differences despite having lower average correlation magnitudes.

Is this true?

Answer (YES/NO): NO